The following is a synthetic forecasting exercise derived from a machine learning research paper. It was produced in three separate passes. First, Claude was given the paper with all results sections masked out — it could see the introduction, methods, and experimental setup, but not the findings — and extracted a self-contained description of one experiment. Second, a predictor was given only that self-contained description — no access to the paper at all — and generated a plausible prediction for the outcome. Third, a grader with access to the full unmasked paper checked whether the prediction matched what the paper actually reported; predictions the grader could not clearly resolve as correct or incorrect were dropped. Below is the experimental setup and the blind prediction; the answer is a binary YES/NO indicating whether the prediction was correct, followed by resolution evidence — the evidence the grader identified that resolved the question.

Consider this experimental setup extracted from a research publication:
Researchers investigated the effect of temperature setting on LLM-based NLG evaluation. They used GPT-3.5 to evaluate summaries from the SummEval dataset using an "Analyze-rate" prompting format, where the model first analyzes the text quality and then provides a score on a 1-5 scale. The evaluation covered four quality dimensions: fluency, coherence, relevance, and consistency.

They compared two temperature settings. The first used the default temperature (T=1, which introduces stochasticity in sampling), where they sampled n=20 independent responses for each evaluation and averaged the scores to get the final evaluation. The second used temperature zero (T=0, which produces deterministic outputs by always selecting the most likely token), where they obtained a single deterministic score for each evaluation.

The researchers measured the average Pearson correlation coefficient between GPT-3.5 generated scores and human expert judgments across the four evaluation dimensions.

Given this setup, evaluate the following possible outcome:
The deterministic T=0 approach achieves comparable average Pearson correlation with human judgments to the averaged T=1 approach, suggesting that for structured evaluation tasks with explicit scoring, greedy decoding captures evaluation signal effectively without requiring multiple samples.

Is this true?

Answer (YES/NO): NO